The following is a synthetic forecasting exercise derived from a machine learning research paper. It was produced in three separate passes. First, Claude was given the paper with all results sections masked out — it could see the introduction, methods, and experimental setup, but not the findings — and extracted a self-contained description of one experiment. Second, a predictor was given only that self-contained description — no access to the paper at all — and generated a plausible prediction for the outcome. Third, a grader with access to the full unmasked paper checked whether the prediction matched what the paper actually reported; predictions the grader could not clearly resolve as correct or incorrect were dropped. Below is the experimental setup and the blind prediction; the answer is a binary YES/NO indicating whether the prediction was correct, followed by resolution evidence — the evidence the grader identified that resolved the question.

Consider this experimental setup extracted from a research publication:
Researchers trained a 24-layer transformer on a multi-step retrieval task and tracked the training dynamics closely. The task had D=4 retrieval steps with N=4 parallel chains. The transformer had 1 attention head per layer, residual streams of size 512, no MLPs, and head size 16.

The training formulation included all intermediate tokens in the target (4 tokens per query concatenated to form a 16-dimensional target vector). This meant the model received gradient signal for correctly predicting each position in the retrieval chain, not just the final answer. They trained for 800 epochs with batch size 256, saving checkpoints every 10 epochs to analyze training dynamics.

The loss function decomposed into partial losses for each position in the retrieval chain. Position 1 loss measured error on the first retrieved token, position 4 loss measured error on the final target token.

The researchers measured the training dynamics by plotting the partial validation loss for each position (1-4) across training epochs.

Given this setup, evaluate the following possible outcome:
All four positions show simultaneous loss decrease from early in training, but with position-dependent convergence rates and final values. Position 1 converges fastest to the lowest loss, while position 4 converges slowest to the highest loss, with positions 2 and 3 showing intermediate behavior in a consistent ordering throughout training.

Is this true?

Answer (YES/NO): NO